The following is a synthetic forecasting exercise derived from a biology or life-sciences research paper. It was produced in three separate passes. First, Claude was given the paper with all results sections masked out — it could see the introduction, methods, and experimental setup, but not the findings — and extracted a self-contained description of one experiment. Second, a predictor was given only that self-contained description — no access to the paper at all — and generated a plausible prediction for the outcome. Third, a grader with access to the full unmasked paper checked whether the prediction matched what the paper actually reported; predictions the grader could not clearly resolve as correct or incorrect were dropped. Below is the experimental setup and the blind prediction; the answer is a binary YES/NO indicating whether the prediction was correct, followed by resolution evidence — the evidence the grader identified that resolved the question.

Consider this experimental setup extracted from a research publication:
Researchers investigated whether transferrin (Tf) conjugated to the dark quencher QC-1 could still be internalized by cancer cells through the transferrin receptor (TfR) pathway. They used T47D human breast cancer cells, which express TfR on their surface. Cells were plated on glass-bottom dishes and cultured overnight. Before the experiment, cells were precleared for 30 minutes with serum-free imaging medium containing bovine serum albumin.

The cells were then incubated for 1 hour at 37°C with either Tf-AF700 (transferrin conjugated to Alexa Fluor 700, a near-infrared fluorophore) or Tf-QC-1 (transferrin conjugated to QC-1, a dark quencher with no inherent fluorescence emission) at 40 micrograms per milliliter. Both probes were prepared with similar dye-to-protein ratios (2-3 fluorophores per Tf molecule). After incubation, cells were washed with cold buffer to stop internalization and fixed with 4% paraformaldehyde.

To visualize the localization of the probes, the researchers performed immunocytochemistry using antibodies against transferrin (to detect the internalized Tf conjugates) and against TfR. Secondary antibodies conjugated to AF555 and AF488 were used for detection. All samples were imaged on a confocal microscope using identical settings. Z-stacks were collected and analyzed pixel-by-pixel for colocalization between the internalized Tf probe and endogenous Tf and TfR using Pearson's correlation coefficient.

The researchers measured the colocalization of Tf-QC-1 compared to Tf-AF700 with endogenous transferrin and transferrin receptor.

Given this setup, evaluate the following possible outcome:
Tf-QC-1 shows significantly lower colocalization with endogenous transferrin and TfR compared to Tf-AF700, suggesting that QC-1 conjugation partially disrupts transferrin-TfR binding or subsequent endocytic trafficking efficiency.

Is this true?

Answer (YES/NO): NO